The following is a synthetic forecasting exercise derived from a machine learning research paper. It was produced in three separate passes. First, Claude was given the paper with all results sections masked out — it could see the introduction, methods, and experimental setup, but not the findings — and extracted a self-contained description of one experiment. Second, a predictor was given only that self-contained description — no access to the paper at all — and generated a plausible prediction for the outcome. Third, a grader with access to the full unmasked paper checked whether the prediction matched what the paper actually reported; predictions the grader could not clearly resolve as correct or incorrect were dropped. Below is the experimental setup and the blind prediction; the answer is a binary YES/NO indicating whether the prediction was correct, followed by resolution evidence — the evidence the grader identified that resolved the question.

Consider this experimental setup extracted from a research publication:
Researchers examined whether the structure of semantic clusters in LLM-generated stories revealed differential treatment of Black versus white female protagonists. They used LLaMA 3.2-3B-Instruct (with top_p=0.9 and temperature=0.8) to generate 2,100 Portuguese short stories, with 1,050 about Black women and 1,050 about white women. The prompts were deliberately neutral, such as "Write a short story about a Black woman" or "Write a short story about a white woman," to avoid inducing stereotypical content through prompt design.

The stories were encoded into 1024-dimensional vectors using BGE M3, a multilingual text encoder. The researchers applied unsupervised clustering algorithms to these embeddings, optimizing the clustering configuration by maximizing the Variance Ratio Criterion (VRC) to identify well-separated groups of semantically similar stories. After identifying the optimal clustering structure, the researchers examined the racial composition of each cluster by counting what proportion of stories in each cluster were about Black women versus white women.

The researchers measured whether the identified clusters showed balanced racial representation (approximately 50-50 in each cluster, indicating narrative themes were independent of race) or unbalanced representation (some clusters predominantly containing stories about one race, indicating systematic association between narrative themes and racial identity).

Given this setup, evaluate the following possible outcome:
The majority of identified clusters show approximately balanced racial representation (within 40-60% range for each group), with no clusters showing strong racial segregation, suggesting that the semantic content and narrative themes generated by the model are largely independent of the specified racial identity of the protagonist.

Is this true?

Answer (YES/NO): NO